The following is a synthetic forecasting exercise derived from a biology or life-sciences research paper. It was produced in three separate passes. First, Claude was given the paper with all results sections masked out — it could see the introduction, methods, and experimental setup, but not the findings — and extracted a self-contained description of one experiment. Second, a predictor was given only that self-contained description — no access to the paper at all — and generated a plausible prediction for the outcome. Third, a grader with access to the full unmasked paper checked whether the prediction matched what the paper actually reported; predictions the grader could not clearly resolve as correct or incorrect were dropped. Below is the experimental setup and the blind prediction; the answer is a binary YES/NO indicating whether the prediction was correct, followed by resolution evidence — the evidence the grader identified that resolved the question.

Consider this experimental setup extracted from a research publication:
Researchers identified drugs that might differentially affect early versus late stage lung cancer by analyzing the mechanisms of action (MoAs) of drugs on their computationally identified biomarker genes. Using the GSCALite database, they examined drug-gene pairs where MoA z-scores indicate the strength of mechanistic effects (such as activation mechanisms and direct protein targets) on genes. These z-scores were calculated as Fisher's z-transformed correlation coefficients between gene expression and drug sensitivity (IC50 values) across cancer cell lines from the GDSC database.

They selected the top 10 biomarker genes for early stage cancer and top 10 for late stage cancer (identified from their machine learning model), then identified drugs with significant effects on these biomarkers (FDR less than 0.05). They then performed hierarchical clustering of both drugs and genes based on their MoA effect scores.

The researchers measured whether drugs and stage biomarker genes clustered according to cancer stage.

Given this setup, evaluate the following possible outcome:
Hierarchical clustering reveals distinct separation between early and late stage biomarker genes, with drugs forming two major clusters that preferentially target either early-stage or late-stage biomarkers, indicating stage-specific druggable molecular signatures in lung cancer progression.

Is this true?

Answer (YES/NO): YES